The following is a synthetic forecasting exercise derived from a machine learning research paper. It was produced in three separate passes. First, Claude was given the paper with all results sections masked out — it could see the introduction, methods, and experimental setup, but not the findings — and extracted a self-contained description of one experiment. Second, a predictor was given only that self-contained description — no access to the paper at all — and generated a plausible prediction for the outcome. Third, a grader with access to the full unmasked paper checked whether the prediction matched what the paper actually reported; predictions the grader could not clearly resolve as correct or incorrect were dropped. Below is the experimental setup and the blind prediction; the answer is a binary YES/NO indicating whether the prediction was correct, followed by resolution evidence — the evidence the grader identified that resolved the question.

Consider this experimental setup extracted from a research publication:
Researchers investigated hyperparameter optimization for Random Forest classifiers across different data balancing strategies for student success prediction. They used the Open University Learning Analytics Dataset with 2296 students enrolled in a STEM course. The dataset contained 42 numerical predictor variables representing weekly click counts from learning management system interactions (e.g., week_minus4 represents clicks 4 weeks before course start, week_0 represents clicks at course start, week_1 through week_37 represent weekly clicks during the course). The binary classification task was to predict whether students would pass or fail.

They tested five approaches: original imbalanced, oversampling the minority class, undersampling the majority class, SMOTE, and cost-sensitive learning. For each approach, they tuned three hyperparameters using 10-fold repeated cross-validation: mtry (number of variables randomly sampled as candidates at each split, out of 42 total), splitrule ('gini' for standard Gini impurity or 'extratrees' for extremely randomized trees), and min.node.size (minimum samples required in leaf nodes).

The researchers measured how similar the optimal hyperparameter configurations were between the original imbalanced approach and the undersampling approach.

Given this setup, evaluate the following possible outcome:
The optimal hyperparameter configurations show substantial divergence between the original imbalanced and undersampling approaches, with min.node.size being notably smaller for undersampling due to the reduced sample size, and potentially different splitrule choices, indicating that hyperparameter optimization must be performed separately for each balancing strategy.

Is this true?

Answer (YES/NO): NO